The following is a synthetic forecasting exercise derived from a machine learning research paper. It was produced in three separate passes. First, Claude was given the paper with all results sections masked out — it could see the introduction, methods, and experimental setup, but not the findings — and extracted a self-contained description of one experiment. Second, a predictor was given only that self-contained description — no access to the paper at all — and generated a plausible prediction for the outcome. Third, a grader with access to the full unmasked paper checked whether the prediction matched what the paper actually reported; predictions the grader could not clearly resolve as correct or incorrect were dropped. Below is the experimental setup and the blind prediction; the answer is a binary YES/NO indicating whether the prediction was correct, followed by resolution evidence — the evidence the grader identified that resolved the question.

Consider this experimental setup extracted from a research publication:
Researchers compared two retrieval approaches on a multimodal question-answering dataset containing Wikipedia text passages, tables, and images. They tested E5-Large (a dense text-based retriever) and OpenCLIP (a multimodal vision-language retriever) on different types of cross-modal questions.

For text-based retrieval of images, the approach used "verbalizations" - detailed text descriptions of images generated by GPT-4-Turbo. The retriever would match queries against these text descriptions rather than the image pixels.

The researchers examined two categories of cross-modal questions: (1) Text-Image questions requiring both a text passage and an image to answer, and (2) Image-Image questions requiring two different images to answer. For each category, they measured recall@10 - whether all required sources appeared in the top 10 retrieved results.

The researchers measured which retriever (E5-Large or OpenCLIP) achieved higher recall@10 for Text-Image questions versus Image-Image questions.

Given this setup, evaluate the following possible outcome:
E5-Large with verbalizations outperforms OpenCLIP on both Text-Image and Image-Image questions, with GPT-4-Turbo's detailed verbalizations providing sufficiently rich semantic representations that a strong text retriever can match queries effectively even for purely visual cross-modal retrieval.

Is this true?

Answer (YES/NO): NO